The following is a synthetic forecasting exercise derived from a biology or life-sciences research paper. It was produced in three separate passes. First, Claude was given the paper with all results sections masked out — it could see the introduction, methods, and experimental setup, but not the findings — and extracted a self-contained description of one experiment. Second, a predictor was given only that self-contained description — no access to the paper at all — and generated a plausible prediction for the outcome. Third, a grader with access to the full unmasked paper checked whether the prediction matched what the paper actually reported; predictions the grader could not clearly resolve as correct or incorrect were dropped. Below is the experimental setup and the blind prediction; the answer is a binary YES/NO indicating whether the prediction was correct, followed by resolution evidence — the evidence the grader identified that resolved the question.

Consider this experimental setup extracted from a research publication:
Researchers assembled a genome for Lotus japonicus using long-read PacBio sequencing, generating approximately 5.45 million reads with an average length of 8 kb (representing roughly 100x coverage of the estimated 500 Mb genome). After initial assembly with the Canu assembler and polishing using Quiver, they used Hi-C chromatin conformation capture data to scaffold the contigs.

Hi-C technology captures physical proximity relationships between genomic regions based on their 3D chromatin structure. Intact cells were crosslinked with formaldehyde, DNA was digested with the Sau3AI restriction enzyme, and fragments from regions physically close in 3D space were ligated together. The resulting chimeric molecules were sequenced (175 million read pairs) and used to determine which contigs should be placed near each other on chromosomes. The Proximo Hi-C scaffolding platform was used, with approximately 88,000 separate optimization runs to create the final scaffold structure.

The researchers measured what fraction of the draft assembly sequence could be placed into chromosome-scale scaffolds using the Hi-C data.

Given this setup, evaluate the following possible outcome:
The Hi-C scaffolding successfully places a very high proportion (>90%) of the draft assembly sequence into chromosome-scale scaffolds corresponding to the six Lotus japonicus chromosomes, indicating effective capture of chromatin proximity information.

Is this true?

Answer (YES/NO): YES